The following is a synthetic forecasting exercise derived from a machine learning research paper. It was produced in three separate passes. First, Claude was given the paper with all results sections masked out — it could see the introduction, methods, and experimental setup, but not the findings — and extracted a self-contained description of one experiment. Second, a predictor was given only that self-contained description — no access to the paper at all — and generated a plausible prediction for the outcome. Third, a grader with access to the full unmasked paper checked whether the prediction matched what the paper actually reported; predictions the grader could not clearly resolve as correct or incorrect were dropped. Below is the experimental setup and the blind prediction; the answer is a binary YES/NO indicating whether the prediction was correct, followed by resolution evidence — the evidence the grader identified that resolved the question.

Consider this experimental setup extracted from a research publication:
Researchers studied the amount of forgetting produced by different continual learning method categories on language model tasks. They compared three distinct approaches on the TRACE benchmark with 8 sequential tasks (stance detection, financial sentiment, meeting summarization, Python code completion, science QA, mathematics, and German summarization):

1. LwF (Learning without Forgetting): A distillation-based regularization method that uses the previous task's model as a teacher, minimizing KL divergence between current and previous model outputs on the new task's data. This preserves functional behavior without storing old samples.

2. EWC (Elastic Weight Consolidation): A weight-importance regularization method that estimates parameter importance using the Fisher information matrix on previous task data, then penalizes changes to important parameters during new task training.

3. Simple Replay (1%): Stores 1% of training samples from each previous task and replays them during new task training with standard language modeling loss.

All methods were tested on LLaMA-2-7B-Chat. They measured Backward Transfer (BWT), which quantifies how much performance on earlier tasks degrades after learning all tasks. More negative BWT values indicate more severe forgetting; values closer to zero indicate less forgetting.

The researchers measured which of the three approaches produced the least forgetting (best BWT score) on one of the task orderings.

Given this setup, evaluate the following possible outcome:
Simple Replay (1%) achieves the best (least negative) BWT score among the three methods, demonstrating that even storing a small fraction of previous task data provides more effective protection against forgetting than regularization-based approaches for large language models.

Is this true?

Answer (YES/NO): NO